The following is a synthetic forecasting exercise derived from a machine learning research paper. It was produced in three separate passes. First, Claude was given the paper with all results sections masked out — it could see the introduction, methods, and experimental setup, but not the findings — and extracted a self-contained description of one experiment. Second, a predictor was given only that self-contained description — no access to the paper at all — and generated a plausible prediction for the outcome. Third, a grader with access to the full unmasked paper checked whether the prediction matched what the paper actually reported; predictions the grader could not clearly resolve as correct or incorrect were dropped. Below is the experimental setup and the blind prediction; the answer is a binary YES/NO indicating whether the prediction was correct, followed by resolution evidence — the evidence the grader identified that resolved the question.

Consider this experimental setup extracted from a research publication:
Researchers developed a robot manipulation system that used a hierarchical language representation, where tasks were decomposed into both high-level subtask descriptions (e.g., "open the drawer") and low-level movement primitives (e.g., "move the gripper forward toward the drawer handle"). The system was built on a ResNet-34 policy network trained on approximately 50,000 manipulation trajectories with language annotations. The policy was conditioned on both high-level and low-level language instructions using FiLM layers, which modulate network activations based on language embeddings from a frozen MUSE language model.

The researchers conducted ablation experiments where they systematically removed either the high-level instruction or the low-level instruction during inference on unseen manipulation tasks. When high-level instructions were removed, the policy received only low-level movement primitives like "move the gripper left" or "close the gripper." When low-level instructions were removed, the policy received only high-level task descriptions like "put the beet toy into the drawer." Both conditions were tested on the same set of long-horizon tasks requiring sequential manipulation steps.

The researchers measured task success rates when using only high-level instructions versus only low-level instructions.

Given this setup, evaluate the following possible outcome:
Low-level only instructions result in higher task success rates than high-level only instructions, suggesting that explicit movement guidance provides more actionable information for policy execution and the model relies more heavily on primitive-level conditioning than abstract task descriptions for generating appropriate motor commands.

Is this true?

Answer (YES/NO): YES